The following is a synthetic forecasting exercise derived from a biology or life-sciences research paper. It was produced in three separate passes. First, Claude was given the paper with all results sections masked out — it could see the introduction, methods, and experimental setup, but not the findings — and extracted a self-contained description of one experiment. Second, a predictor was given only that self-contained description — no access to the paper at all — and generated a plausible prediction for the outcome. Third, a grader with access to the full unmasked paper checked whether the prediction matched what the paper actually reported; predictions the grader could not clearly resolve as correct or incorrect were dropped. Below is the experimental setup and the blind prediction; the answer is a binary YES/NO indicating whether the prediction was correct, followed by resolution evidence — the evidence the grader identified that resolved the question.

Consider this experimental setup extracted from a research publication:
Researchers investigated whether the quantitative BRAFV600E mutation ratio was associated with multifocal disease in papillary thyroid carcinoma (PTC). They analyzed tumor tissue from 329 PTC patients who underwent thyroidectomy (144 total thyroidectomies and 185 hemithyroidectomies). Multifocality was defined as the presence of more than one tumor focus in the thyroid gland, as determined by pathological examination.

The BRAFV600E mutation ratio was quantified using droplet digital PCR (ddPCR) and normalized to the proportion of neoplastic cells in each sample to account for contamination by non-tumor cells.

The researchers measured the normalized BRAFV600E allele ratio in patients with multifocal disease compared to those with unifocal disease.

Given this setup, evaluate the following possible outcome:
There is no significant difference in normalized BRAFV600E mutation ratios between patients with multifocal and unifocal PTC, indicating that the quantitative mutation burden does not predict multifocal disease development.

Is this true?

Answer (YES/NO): YES